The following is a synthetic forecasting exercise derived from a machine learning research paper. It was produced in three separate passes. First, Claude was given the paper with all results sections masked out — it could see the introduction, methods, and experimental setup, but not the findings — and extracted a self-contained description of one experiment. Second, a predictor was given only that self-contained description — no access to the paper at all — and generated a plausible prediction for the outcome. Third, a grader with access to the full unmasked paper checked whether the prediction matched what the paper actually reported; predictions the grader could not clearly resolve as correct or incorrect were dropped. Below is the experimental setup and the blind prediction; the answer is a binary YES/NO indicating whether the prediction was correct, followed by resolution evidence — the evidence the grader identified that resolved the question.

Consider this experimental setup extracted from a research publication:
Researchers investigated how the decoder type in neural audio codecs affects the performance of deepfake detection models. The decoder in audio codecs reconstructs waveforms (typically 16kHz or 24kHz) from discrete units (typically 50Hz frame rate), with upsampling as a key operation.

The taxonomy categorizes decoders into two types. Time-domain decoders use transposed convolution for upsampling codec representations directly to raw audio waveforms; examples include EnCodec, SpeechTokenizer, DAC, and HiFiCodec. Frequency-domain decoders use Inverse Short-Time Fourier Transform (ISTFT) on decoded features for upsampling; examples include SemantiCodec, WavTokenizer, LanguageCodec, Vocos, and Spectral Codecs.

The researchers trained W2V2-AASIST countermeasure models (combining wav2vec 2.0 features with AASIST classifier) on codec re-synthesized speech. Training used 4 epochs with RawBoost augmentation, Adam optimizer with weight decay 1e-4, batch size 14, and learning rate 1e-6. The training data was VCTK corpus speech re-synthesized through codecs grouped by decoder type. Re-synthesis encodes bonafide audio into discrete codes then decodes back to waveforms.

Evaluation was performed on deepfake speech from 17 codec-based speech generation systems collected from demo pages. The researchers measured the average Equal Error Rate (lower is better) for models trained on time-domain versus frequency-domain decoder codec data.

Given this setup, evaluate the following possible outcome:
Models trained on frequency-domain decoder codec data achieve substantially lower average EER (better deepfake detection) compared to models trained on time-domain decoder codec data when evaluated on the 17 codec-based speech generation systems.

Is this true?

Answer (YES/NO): YES